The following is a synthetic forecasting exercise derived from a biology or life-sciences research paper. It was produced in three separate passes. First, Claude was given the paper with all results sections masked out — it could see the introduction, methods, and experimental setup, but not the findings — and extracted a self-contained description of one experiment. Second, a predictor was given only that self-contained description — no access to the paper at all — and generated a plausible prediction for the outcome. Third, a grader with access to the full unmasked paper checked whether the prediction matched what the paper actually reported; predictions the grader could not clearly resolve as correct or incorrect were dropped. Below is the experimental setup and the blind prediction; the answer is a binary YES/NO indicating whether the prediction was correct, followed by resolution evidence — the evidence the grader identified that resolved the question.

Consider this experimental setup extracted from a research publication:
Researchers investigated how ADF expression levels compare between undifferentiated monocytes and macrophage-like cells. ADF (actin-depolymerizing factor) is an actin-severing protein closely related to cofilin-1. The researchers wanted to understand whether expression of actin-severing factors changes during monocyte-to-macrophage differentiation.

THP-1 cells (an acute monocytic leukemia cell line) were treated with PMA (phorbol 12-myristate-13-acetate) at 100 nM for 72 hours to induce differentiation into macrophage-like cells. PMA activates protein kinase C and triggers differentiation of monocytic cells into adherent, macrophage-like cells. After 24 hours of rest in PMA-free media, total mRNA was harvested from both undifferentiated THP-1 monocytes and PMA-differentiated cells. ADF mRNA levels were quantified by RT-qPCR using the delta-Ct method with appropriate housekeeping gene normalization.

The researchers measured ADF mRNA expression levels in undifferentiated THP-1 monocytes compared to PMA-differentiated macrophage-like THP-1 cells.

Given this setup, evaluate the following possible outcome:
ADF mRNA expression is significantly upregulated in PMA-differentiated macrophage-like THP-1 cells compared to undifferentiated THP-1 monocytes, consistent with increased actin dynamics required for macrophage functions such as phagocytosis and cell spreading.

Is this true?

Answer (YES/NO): NO